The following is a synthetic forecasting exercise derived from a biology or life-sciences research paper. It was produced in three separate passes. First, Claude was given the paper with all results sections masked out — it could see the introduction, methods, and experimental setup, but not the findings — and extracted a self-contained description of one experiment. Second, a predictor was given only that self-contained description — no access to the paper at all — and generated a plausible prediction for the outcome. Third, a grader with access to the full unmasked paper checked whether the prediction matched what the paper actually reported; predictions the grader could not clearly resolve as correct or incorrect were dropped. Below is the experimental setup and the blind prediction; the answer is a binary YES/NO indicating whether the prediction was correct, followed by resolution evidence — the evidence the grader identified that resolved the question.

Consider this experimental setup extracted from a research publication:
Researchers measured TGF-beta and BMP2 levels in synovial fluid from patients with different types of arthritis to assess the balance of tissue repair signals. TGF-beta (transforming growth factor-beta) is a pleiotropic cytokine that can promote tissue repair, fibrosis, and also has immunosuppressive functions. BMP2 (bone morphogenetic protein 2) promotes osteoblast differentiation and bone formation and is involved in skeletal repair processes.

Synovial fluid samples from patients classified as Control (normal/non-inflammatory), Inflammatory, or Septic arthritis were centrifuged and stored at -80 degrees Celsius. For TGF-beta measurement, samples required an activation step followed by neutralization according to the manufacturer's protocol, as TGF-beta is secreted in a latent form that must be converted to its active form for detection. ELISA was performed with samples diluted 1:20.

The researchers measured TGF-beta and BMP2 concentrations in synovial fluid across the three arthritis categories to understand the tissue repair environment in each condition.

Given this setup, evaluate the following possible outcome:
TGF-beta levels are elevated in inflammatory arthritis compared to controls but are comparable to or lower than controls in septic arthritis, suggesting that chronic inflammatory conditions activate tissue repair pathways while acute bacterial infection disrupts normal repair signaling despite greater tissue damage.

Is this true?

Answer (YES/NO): NO